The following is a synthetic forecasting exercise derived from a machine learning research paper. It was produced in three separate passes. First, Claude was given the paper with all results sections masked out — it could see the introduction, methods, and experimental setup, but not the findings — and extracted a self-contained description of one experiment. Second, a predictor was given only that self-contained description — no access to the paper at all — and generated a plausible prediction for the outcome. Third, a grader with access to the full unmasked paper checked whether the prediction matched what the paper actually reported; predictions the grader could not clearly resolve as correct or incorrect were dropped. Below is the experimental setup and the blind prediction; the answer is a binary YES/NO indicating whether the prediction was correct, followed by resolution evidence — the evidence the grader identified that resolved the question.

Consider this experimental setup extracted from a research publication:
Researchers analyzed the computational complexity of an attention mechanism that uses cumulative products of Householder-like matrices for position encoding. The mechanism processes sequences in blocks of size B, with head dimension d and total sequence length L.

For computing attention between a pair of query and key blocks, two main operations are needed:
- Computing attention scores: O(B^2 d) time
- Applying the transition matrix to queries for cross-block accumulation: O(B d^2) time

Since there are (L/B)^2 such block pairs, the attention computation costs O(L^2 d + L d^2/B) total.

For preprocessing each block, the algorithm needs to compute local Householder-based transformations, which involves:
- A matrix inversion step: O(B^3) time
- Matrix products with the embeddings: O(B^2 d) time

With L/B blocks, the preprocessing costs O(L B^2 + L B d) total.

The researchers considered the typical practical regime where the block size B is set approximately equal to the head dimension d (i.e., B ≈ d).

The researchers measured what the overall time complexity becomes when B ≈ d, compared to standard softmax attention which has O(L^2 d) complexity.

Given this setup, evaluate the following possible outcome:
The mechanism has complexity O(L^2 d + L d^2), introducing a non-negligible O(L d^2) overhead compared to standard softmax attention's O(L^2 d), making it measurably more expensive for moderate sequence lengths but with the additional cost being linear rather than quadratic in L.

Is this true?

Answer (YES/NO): NO